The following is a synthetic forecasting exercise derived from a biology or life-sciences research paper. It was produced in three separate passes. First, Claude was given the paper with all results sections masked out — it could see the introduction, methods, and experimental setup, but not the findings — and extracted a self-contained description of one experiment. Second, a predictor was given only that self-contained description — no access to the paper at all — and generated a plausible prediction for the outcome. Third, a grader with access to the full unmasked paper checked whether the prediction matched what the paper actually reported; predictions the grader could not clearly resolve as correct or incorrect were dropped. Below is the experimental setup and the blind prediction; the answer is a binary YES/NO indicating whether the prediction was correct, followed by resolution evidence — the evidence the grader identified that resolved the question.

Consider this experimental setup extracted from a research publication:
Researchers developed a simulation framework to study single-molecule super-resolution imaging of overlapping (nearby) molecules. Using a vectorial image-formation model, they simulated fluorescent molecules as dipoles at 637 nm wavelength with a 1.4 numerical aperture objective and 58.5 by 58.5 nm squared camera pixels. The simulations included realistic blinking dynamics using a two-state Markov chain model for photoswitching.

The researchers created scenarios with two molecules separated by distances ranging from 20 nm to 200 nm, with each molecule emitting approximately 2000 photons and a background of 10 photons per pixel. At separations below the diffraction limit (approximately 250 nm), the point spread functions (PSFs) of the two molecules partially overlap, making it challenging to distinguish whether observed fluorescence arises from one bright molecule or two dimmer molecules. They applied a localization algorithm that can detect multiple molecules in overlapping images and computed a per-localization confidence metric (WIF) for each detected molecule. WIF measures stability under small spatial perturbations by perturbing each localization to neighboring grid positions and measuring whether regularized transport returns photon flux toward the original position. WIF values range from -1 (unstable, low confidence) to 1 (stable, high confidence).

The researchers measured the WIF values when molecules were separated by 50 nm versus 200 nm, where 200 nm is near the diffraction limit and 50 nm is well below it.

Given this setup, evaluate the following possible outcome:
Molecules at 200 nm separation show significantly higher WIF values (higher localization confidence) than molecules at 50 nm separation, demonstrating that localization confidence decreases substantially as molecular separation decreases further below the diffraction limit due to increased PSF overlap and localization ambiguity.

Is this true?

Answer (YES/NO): YES